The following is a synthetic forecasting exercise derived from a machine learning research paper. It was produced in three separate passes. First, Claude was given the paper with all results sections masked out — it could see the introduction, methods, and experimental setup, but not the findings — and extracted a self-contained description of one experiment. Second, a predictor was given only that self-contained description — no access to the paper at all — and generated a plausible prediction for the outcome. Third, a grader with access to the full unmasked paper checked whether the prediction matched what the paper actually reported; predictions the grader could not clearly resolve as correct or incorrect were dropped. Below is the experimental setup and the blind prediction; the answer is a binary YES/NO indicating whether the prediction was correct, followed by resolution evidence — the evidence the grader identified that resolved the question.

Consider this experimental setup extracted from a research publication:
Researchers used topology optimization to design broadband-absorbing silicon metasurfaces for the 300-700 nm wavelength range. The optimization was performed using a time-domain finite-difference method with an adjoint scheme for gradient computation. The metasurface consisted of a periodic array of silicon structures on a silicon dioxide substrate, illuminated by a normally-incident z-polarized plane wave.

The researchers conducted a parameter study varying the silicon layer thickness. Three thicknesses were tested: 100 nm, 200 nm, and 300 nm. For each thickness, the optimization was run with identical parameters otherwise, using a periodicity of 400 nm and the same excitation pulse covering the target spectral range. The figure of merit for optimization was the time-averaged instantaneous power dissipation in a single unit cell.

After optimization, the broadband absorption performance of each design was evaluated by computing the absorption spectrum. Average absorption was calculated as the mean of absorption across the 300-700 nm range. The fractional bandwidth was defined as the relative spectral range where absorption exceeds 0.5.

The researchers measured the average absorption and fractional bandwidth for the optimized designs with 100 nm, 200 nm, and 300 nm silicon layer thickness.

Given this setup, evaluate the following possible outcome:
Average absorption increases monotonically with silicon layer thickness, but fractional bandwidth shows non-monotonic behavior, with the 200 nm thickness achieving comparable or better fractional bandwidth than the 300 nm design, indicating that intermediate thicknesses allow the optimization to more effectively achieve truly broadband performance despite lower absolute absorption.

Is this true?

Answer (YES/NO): NO